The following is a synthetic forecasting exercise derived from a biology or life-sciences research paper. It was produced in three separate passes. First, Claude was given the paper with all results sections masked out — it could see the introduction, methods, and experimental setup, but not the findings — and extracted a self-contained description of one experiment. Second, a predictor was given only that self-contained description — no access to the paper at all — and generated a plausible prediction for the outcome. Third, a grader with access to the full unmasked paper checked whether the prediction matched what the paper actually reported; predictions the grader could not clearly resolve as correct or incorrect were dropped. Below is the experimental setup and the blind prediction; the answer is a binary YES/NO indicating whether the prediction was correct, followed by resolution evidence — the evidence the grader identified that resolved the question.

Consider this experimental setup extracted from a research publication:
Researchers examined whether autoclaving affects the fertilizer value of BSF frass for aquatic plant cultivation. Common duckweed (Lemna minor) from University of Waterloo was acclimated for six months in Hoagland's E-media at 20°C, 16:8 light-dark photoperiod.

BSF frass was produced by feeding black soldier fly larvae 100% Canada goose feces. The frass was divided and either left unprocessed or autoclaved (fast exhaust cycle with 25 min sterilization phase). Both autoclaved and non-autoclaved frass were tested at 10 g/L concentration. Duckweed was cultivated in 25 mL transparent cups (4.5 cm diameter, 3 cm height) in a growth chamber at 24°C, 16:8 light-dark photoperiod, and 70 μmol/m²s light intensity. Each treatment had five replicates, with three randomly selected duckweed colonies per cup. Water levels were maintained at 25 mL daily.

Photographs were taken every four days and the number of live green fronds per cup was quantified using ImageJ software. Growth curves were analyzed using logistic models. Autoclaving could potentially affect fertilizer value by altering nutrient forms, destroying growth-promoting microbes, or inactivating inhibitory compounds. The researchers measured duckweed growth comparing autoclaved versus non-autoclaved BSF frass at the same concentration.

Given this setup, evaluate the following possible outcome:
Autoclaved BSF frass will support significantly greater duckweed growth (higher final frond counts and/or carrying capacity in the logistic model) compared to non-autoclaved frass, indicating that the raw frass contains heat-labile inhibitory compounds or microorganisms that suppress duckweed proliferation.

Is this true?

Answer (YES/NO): YES